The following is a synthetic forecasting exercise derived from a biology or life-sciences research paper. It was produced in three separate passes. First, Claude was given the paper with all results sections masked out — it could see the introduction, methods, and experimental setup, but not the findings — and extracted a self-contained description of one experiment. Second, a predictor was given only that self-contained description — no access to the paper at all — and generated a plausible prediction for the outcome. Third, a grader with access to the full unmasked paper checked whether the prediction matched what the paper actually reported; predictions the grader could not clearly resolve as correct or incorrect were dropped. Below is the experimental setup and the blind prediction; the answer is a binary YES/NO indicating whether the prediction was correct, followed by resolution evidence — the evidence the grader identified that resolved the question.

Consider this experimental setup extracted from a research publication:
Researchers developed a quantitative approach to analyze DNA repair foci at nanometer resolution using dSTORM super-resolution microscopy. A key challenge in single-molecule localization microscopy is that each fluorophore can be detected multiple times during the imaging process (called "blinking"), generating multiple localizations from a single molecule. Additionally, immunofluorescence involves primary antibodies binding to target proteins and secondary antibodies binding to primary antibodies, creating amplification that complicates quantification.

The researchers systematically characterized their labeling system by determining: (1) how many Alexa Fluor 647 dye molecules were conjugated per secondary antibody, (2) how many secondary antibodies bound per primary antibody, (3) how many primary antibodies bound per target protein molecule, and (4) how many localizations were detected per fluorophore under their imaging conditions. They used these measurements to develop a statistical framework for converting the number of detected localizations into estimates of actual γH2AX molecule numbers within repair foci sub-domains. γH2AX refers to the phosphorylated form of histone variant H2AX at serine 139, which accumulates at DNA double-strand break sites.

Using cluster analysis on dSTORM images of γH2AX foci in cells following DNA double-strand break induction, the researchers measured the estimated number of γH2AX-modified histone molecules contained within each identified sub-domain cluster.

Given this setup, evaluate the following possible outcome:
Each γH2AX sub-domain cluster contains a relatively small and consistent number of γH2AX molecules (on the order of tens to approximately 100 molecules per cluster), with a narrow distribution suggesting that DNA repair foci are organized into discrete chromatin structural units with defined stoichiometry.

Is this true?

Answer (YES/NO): YES